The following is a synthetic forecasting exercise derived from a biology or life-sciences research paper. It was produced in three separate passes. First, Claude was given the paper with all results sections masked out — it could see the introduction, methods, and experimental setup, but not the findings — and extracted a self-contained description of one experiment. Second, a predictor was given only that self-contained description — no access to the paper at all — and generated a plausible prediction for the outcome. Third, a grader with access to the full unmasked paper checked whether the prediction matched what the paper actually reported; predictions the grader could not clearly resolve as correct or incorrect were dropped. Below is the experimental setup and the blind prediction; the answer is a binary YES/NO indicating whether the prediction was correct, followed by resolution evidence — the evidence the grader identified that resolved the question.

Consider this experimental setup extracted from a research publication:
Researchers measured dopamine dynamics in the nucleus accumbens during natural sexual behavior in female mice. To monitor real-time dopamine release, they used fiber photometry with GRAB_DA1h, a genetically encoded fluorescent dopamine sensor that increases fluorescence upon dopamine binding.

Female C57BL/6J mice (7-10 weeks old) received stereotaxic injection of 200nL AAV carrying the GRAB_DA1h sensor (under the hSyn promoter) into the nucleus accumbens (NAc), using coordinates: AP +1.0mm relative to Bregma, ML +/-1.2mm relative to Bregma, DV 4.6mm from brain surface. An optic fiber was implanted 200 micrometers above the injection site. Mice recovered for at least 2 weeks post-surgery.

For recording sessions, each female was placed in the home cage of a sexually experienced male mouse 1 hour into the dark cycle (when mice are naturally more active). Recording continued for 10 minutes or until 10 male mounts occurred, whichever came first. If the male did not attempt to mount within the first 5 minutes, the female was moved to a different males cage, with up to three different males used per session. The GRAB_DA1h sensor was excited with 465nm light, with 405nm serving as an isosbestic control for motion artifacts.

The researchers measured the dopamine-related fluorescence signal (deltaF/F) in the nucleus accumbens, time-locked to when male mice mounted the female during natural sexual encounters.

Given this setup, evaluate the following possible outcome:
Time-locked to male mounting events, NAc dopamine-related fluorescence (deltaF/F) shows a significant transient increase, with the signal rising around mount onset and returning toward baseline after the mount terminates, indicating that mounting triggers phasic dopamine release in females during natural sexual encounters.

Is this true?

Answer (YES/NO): YES